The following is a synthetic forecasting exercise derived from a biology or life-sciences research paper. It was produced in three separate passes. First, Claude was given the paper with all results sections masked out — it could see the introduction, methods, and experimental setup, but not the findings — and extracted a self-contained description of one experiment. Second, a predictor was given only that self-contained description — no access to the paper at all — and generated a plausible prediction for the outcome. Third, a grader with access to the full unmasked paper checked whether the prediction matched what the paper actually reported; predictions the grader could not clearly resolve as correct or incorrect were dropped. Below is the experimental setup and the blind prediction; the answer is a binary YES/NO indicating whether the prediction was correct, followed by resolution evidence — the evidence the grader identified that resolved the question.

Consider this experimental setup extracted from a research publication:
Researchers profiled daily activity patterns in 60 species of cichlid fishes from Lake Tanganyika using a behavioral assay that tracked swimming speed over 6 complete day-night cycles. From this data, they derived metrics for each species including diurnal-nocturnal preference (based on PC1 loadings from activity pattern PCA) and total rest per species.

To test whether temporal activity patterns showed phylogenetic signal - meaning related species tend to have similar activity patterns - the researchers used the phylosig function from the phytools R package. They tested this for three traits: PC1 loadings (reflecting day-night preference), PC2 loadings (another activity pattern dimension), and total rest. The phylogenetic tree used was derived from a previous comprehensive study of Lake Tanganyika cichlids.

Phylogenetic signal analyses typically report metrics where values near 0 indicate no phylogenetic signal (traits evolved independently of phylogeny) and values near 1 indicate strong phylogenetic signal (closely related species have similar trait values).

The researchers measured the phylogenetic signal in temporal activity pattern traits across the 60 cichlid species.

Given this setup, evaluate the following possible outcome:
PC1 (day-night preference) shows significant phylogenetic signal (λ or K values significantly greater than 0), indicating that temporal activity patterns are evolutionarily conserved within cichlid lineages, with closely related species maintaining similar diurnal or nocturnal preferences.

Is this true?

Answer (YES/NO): NO